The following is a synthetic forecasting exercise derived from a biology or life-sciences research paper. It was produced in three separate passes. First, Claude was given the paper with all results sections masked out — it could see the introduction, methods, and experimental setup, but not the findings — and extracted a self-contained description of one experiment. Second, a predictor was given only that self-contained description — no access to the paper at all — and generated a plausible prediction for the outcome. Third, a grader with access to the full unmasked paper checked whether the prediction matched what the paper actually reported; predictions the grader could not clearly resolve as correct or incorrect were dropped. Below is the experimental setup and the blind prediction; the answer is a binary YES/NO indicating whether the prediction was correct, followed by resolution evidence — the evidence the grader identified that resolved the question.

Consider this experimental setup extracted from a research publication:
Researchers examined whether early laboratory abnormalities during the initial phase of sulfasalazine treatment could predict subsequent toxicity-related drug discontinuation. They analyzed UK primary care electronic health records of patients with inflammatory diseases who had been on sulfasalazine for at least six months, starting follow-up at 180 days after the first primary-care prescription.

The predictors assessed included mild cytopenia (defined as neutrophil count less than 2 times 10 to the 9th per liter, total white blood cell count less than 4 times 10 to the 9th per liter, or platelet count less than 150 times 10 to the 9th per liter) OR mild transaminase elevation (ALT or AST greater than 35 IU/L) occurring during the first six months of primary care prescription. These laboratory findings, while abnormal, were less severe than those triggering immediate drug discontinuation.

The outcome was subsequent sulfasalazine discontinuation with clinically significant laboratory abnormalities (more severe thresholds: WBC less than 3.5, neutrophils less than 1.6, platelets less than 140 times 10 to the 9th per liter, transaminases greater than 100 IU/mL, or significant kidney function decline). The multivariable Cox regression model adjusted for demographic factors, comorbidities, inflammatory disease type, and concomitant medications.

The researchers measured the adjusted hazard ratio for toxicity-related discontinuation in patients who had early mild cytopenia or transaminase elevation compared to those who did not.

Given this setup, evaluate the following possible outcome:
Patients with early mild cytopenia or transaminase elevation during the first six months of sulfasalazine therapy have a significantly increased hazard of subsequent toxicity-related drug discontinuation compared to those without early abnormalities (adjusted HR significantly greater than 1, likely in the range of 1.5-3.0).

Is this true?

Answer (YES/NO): YES